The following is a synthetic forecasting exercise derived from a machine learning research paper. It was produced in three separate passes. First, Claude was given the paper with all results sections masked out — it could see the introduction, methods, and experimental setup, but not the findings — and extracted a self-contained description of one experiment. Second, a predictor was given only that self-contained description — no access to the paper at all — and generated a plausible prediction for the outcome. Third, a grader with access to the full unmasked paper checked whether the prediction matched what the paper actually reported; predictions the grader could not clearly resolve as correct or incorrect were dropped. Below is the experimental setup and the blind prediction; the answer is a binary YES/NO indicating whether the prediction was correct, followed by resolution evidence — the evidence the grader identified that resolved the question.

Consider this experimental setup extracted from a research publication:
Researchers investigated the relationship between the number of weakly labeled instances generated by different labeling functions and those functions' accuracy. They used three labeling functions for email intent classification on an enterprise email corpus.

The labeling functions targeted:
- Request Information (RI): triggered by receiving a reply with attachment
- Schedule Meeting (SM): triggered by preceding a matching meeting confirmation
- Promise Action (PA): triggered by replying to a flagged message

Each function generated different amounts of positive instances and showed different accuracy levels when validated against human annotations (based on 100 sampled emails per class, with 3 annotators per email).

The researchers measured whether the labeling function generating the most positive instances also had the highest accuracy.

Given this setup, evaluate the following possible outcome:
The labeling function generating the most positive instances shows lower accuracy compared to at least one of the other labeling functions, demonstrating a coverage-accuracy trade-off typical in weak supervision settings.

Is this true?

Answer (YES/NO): YES